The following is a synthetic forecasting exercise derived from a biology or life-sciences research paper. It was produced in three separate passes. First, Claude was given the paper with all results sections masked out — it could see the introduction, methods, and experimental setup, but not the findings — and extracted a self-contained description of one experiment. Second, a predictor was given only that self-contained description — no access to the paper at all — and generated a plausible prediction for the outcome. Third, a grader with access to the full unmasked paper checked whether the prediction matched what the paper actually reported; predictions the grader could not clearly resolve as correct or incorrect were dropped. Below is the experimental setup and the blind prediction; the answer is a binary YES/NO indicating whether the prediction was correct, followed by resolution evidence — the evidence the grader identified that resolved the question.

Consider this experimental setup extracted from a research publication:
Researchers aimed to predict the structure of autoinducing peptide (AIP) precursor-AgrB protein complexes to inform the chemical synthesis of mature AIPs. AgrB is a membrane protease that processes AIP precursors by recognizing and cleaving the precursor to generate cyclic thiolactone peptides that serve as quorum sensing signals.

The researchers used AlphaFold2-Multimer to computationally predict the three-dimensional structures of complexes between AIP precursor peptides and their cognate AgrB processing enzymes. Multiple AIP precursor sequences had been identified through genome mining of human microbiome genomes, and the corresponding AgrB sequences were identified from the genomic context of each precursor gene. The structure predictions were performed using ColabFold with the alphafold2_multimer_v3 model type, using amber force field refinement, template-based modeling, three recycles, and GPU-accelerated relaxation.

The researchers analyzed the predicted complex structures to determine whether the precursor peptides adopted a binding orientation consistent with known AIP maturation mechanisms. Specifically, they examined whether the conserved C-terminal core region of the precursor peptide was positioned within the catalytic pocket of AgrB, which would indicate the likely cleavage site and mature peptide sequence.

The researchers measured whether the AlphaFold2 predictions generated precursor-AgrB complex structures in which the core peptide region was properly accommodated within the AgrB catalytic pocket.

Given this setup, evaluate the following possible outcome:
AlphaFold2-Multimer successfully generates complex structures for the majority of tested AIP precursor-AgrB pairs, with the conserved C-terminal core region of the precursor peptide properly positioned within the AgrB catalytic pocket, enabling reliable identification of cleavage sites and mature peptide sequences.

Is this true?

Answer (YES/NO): YES